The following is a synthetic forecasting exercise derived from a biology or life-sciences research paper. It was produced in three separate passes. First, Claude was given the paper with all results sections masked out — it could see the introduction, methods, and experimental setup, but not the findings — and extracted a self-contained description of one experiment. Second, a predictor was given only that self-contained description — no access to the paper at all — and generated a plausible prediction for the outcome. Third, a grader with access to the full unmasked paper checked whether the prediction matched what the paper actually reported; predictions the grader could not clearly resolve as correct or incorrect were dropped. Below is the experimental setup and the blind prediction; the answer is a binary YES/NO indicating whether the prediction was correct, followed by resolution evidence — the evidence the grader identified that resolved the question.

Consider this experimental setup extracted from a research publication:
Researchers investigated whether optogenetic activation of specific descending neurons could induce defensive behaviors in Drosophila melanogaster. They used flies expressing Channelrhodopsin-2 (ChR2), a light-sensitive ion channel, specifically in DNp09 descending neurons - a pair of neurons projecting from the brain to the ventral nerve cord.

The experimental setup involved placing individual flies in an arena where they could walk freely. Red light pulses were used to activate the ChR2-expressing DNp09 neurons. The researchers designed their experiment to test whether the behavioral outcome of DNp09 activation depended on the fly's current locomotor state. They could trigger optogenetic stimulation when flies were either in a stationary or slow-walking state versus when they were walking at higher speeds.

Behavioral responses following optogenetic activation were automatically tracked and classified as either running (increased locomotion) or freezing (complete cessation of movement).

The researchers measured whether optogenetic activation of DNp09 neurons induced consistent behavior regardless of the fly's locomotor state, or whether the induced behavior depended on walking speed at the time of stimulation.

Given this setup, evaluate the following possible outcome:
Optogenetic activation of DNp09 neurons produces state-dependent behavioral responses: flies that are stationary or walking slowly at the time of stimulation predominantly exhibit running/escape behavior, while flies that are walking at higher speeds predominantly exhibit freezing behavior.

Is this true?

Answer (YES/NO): NO